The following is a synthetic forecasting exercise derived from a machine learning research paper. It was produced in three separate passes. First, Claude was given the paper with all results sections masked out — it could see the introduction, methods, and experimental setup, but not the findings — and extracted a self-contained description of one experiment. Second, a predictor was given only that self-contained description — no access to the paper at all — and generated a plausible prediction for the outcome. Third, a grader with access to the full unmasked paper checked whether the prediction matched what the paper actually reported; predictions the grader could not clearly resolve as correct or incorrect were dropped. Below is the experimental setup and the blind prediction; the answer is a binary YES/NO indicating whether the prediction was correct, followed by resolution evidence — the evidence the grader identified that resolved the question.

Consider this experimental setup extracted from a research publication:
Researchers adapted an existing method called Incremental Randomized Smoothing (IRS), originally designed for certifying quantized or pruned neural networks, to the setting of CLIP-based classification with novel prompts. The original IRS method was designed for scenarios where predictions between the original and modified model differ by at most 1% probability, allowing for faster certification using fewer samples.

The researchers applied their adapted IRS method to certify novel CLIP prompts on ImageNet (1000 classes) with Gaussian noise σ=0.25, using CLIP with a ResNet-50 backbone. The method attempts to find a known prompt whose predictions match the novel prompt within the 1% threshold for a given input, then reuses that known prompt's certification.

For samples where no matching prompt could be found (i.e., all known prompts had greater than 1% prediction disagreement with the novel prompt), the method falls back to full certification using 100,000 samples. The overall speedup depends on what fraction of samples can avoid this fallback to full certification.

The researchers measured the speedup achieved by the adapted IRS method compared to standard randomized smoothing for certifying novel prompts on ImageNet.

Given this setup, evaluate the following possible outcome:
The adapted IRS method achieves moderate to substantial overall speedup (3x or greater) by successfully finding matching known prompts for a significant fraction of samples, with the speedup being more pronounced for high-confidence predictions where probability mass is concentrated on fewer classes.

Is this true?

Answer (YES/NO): NO